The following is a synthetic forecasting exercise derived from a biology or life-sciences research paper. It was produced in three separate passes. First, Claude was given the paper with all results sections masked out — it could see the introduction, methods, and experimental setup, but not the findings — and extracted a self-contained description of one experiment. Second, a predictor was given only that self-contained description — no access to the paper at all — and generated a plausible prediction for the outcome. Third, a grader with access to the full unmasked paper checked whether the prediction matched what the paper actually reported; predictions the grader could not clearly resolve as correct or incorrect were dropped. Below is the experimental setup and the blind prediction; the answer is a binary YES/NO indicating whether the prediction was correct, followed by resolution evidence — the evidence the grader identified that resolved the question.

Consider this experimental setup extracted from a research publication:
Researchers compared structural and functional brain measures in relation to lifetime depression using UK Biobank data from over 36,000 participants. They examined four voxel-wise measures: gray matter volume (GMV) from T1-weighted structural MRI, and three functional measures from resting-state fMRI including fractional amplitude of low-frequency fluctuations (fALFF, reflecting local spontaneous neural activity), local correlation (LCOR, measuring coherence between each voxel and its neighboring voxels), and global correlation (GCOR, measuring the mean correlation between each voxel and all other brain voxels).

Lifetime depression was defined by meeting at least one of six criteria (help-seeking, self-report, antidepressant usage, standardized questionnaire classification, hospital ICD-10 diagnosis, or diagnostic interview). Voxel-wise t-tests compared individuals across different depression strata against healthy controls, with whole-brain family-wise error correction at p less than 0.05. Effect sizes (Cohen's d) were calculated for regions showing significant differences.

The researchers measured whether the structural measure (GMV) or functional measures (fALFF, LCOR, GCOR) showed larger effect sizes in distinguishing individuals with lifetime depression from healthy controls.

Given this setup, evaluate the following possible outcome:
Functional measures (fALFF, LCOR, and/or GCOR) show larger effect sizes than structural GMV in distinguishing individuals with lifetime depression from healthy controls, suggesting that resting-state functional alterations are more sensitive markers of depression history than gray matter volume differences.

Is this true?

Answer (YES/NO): YES